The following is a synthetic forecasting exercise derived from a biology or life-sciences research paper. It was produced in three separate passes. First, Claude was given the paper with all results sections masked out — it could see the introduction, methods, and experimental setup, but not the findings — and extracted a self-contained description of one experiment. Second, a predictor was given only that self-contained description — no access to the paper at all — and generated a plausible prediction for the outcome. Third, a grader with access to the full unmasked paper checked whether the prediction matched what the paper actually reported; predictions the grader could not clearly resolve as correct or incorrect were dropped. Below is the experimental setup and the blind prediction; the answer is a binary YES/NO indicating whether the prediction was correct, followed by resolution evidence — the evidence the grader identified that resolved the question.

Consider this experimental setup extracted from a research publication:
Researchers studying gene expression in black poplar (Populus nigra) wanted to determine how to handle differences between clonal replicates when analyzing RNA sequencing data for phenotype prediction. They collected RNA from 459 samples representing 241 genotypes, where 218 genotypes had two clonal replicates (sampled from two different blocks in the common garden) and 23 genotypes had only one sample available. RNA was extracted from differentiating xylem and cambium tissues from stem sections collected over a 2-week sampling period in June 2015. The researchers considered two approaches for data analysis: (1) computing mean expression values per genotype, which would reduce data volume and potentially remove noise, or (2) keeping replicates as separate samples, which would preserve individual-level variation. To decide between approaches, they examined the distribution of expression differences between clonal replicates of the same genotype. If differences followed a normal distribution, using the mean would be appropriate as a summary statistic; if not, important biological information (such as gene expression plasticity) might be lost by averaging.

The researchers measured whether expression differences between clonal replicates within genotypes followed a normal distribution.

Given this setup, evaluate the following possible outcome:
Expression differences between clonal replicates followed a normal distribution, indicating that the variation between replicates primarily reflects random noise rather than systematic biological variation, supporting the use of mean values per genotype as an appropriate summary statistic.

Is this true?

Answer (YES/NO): NO